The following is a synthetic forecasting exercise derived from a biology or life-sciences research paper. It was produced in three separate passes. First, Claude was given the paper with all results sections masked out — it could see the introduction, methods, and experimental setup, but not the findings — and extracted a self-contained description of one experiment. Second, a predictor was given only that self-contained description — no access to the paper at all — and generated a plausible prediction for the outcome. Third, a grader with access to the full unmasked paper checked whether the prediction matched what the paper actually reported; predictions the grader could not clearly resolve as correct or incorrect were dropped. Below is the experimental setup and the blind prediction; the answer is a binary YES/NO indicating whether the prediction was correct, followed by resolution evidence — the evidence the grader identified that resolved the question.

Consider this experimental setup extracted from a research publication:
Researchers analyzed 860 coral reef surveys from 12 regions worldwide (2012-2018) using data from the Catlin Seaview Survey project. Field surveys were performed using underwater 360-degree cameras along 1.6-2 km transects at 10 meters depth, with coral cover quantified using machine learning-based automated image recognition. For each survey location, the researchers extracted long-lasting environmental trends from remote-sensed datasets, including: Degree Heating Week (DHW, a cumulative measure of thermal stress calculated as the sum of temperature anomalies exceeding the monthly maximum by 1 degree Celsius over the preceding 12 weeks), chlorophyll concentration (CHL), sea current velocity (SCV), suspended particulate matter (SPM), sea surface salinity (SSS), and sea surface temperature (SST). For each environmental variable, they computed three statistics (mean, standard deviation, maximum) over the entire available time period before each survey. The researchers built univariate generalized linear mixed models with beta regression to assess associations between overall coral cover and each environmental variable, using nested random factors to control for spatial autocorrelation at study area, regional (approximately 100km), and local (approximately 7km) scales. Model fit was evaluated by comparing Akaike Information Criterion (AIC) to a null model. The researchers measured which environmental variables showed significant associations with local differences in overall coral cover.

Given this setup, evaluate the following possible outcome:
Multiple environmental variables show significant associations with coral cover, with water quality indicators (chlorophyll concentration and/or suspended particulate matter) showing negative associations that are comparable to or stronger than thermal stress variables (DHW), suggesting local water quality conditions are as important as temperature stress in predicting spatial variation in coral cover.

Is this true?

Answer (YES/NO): NO